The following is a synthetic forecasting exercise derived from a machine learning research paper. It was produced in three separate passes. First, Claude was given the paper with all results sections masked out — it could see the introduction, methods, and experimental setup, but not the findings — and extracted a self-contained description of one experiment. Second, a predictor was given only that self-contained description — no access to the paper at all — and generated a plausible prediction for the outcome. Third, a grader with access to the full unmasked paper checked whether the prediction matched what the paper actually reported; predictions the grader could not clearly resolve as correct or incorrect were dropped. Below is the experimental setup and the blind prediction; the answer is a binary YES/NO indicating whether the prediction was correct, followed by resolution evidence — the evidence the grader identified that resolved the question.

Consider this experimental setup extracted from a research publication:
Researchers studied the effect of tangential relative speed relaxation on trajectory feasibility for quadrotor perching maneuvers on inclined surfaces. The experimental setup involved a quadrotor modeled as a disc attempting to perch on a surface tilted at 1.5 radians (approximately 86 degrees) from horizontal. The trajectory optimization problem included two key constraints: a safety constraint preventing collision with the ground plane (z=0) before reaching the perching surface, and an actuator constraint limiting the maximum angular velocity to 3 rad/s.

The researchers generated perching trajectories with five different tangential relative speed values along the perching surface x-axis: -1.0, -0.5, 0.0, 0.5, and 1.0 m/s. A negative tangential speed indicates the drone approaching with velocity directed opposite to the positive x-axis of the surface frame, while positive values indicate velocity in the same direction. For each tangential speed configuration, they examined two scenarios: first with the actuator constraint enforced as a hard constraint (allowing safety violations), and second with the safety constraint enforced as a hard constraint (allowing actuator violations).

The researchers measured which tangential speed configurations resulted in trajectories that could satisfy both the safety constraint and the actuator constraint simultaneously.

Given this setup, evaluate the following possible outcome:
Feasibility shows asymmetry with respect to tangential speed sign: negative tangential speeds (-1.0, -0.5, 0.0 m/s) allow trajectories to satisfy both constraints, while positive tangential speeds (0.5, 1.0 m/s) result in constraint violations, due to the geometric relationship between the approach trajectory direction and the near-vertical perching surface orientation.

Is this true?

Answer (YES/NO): NO